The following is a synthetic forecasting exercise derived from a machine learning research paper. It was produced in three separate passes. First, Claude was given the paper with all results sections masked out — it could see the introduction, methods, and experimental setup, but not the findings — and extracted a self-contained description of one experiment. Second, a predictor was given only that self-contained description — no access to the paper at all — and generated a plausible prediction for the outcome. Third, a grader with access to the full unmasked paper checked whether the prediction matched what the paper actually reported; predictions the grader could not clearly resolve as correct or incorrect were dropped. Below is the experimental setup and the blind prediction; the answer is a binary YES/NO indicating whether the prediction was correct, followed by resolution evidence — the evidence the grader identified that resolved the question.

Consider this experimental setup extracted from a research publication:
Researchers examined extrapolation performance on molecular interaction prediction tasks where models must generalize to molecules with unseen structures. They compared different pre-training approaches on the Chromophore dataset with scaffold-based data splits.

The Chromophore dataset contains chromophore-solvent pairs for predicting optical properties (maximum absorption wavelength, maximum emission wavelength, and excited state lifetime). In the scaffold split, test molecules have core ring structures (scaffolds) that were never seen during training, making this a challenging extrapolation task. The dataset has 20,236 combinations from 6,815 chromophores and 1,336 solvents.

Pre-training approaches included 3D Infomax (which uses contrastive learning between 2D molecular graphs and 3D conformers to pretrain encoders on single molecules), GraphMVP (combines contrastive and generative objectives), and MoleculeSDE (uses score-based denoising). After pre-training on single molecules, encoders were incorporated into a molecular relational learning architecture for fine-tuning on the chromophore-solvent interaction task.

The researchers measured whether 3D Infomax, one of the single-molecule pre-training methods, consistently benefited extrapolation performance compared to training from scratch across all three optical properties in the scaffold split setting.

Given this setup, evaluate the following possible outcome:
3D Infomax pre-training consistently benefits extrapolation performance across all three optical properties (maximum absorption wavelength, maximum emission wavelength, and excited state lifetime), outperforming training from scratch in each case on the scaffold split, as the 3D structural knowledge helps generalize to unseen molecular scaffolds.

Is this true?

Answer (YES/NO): NO